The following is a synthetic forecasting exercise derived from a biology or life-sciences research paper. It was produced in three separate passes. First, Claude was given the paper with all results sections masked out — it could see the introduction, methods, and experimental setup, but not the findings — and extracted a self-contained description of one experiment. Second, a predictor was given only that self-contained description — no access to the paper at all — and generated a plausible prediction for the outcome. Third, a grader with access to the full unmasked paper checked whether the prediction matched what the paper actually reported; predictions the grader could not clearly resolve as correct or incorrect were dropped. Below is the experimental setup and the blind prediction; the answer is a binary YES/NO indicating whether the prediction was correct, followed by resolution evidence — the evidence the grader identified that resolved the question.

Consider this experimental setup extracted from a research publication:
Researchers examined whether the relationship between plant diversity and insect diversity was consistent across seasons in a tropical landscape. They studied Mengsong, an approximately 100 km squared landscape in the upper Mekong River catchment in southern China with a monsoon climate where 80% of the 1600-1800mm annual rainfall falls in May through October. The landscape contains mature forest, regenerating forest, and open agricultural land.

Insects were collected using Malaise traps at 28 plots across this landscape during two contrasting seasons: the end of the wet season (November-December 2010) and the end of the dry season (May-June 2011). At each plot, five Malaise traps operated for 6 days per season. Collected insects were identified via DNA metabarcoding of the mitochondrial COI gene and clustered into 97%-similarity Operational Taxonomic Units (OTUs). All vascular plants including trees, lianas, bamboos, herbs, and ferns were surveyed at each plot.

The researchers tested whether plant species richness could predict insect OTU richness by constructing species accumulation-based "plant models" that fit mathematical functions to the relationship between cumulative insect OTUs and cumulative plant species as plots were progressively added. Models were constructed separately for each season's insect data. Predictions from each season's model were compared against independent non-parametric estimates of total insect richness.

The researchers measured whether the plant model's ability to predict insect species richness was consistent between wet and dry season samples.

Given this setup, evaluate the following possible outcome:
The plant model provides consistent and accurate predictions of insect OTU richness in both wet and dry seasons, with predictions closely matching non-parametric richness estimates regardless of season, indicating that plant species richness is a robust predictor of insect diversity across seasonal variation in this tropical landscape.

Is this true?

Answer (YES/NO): YES